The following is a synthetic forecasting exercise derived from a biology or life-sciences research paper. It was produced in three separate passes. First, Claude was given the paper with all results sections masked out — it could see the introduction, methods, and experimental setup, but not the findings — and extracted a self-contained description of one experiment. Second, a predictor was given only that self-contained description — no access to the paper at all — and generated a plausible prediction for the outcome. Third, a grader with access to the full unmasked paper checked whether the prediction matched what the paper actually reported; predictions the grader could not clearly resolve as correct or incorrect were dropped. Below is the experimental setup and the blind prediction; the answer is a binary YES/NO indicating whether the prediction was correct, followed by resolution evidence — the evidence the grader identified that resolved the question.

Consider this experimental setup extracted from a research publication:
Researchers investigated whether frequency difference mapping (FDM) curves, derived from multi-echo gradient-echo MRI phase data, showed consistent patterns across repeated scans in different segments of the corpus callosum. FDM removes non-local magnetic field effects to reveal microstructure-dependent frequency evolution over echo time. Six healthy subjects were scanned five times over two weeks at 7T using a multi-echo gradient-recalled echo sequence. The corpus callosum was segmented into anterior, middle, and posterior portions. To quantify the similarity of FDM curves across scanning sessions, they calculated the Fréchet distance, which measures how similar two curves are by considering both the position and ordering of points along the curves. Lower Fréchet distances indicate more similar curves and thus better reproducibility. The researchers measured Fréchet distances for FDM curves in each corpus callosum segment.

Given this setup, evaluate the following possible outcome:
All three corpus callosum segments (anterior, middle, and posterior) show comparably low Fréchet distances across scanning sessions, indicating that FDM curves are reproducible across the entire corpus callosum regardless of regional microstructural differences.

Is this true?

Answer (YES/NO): NO